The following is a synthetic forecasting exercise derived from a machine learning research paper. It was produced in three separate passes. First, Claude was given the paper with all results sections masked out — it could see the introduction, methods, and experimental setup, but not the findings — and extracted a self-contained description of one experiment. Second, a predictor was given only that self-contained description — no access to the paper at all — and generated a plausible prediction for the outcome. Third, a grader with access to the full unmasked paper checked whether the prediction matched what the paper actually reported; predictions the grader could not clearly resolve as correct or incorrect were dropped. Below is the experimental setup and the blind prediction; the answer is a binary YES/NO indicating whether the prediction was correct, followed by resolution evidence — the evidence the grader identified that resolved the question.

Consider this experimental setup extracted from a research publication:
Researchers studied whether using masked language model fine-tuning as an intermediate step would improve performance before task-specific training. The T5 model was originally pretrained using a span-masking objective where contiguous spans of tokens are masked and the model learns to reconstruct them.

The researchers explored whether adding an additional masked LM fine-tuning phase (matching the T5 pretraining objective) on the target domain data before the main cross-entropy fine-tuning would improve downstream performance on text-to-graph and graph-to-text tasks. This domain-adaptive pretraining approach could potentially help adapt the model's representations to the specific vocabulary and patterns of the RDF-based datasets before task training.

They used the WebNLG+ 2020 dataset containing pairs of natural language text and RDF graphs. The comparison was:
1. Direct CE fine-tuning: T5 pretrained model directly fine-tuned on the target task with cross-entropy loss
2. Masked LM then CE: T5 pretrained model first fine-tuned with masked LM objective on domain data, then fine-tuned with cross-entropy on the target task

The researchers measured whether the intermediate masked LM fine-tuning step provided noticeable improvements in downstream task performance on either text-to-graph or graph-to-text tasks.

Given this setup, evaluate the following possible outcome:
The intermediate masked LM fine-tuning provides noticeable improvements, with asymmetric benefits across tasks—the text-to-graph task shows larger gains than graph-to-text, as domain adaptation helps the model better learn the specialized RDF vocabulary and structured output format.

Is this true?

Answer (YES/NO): NO